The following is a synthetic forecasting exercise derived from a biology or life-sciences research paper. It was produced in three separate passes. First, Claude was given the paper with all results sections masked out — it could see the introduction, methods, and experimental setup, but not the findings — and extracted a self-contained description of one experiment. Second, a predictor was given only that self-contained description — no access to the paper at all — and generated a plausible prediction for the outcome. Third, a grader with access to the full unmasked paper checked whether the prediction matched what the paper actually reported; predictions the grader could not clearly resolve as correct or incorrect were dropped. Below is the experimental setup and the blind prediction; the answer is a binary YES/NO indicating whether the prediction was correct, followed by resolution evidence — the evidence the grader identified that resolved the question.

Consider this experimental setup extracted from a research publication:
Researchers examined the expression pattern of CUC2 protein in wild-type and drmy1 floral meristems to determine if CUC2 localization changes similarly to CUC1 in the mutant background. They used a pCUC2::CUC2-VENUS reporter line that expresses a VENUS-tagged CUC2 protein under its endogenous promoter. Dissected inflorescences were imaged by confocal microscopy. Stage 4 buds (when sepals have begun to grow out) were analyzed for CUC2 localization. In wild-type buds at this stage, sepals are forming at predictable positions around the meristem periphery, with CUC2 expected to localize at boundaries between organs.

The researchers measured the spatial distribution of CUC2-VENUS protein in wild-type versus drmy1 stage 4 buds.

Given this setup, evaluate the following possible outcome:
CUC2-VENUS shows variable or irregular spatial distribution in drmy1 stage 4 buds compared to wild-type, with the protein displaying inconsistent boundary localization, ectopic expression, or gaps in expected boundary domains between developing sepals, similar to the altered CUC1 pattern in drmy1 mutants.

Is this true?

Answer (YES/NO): YES